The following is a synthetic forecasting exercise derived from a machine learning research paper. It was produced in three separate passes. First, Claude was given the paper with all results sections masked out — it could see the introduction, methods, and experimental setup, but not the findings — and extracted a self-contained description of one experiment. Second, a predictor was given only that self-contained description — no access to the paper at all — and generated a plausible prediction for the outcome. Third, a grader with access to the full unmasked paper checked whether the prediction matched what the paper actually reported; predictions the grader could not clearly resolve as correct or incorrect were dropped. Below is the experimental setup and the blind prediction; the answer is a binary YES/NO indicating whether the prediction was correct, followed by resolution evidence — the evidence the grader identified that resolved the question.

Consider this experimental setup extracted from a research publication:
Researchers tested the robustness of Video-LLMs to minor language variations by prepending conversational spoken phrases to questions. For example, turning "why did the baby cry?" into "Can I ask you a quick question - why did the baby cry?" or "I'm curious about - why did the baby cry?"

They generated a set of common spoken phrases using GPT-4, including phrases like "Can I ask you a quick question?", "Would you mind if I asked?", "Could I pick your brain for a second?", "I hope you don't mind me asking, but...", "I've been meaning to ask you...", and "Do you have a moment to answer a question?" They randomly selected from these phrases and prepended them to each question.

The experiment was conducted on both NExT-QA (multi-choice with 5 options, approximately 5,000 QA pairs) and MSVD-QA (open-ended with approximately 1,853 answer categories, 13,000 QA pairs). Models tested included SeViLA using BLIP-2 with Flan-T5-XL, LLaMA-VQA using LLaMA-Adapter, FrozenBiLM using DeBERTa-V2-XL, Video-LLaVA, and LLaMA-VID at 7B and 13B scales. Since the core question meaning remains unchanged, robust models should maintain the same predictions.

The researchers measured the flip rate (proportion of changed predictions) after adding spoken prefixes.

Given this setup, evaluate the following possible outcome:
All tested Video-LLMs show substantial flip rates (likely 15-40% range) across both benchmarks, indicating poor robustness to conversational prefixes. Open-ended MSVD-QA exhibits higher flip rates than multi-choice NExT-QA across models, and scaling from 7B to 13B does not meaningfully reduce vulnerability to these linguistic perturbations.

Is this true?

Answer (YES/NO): YES